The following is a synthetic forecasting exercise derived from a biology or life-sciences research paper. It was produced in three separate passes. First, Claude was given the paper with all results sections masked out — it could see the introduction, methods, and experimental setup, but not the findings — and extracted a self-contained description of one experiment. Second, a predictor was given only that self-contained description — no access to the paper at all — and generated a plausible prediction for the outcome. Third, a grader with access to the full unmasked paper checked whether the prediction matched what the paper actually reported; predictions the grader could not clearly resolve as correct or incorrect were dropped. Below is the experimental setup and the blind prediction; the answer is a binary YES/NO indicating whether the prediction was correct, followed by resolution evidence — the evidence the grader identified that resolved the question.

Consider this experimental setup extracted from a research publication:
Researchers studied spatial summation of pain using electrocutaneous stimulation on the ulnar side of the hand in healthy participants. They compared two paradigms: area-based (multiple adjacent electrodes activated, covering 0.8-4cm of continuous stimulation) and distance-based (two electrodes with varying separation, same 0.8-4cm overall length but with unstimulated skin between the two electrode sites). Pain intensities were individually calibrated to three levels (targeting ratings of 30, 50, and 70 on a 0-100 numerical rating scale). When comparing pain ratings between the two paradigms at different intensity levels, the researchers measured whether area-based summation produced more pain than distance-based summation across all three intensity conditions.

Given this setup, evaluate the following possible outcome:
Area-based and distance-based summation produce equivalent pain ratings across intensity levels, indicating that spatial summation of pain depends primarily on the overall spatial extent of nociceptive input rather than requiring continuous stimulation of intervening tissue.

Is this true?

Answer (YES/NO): NO